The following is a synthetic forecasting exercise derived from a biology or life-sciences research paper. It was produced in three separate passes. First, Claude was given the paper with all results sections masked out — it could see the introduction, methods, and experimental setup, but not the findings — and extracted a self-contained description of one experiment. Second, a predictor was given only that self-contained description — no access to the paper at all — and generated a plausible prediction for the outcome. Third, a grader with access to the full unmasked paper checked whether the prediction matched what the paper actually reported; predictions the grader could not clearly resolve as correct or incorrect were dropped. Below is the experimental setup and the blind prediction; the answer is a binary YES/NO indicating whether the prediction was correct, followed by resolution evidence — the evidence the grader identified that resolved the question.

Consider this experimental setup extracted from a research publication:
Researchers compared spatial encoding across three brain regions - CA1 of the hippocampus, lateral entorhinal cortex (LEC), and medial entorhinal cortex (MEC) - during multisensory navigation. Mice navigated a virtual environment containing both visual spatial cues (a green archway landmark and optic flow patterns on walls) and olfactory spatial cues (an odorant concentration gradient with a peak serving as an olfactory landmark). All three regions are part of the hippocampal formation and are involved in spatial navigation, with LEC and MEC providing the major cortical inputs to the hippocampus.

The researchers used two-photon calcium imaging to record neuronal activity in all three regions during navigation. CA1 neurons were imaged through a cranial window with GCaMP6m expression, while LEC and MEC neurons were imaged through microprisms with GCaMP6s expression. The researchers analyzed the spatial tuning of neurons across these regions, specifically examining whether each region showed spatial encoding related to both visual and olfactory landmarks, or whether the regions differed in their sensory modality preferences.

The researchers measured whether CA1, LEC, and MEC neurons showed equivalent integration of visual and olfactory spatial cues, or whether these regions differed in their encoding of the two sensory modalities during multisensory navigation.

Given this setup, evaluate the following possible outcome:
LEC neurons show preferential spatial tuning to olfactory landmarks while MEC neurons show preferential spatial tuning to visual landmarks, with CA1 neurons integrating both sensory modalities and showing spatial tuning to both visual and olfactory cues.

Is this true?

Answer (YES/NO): YES